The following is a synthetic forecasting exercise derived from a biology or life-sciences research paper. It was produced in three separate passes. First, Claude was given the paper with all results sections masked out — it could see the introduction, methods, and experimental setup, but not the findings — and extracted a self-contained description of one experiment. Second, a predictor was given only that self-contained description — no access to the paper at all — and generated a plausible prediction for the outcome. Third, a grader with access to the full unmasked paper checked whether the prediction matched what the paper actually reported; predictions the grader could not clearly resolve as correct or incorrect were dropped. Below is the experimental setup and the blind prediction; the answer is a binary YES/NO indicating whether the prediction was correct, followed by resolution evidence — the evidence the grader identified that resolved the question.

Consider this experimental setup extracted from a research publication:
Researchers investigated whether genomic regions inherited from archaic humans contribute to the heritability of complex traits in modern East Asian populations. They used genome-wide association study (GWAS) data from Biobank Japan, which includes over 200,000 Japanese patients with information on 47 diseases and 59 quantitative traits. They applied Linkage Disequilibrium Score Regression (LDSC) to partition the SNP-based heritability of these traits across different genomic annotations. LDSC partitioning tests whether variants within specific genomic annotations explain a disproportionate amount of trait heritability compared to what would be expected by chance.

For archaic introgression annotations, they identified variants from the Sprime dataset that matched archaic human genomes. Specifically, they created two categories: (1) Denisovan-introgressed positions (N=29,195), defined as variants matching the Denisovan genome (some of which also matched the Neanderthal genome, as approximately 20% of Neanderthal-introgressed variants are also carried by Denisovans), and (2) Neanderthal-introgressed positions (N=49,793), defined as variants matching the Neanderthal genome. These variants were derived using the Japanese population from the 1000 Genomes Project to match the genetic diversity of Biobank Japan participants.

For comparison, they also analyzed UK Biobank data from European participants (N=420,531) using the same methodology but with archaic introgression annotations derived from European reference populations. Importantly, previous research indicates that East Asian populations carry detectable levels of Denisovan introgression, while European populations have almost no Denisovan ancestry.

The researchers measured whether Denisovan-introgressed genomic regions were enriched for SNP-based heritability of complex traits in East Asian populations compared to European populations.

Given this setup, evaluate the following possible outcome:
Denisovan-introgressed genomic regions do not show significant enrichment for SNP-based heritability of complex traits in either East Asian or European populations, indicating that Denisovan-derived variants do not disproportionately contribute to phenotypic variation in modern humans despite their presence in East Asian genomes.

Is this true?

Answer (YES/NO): NO